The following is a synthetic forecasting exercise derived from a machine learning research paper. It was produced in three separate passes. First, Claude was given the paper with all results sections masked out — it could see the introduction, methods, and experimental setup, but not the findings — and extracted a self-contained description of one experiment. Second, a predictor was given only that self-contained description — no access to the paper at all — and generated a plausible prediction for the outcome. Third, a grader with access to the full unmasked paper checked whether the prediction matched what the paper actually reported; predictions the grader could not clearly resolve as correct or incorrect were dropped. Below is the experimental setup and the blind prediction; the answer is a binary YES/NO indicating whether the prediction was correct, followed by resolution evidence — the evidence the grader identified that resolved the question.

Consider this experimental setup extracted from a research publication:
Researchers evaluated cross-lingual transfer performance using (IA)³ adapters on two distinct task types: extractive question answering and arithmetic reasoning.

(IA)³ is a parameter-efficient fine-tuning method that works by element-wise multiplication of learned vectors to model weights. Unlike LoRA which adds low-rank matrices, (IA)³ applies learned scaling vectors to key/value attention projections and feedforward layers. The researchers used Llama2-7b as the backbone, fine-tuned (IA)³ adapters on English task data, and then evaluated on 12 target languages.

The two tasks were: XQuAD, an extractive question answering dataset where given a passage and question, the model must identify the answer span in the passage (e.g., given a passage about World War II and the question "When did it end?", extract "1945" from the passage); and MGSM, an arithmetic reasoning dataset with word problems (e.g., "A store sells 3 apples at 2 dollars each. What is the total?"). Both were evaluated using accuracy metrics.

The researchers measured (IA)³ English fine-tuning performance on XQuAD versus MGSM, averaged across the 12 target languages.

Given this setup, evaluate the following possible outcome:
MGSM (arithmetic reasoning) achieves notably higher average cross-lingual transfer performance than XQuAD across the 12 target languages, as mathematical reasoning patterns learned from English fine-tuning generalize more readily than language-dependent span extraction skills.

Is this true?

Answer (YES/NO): NO